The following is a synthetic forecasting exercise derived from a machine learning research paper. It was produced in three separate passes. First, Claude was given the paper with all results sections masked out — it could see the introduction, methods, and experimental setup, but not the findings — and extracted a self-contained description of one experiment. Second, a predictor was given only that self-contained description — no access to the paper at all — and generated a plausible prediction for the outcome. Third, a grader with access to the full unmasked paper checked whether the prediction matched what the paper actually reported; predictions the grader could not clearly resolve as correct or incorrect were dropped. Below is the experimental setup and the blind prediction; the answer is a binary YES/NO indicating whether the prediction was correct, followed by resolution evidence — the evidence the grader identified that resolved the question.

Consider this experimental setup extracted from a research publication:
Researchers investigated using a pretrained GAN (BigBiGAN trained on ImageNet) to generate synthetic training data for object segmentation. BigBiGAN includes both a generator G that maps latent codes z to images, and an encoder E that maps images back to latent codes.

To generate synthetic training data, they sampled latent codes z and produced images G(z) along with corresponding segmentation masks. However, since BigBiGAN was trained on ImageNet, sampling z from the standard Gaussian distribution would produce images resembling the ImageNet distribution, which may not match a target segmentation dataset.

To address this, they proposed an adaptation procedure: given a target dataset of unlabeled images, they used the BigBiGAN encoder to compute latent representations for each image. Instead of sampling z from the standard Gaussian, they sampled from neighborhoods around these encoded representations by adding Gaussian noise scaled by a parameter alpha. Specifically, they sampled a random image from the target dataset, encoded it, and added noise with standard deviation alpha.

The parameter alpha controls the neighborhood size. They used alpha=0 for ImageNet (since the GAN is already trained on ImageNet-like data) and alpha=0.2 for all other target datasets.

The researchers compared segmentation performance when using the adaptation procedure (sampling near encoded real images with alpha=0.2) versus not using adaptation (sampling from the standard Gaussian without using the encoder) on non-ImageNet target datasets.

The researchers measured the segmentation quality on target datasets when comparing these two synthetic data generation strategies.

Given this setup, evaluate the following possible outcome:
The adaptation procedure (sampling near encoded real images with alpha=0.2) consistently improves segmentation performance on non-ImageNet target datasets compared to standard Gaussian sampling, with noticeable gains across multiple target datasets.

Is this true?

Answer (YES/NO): YES